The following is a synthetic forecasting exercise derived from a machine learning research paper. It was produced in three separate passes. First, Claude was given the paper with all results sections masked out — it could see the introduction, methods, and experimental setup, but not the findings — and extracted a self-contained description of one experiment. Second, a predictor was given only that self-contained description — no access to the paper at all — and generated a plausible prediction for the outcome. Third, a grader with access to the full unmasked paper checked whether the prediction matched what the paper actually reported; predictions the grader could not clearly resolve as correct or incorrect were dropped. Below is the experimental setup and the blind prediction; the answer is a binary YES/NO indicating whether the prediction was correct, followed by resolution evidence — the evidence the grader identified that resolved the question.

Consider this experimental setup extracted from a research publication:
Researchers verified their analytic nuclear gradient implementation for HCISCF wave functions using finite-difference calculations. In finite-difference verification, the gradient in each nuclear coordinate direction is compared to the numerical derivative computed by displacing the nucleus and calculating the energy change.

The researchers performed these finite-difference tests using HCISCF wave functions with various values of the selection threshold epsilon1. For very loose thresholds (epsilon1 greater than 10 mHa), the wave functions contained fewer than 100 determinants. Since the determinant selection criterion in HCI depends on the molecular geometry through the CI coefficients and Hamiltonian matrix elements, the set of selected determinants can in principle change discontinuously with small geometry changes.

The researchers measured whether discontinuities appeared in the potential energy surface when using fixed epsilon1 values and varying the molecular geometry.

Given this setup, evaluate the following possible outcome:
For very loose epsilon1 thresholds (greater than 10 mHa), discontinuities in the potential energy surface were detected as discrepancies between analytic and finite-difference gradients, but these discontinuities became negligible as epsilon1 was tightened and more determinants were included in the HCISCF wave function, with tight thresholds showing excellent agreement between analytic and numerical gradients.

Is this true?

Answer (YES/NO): YES